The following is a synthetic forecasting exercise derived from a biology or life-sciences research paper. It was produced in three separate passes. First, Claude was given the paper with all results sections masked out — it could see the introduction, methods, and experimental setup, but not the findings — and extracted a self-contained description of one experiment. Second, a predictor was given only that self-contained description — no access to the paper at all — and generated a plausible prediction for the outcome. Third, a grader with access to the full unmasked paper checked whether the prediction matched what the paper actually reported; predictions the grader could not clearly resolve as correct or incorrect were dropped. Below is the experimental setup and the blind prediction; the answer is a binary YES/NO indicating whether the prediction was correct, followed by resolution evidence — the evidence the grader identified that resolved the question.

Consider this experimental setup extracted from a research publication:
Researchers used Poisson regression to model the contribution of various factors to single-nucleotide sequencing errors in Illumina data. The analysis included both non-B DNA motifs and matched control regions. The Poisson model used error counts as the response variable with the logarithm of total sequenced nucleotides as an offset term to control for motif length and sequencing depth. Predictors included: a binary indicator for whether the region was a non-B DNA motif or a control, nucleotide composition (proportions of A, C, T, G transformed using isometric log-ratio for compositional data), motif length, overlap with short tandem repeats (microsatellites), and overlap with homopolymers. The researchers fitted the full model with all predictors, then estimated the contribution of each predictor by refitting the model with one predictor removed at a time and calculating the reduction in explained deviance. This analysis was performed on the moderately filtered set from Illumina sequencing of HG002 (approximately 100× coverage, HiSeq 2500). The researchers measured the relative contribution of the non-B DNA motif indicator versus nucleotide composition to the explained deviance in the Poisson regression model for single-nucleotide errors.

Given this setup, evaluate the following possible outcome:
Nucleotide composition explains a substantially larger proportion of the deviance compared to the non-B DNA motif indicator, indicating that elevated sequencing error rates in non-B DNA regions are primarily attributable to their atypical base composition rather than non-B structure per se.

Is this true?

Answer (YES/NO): NO